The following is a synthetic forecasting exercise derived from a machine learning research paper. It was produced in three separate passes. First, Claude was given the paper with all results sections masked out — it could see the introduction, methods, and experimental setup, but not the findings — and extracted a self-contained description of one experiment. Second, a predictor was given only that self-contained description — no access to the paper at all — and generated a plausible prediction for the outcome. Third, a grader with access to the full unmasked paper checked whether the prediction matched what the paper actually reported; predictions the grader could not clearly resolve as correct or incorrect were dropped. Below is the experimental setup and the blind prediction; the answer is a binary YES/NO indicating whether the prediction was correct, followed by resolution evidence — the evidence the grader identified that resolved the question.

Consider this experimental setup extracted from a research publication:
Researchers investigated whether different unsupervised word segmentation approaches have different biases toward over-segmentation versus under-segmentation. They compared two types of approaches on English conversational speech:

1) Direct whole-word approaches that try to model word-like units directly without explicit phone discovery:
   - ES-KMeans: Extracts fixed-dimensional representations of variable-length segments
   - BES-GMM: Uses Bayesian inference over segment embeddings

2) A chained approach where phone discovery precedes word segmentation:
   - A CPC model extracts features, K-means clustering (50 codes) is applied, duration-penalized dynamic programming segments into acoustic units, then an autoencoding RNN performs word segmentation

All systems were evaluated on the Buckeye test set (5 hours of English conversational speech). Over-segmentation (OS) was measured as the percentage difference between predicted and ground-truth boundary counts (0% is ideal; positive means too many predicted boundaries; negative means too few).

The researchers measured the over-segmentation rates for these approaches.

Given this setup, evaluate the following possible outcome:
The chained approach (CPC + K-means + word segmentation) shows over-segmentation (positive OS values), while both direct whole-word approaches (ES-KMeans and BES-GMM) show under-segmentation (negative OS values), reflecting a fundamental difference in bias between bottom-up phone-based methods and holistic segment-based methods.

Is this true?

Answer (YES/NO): YES